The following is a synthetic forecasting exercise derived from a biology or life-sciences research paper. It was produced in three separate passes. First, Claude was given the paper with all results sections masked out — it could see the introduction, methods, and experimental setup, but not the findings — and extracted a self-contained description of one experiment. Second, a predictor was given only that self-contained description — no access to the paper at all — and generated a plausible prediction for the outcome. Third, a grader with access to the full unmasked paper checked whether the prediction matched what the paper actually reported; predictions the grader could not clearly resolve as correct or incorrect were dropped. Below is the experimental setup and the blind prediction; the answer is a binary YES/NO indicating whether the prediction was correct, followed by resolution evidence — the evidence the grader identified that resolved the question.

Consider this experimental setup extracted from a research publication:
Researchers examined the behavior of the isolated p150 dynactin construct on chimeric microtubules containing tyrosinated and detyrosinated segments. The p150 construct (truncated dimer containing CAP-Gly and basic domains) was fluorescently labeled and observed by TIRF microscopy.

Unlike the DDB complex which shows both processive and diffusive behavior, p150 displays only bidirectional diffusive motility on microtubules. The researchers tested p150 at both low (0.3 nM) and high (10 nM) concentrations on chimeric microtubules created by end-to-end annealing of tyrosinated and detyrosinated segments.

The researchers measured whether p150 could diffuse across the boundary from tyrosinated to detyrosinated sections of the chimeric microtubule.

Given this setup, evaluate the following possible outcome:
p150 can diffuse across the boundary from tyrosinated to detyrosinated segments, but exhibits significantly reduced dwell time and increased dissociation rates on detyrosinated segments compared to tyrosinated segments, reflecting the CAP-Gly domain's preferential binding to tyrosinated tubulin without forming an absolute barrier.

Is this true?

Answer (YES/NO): NO